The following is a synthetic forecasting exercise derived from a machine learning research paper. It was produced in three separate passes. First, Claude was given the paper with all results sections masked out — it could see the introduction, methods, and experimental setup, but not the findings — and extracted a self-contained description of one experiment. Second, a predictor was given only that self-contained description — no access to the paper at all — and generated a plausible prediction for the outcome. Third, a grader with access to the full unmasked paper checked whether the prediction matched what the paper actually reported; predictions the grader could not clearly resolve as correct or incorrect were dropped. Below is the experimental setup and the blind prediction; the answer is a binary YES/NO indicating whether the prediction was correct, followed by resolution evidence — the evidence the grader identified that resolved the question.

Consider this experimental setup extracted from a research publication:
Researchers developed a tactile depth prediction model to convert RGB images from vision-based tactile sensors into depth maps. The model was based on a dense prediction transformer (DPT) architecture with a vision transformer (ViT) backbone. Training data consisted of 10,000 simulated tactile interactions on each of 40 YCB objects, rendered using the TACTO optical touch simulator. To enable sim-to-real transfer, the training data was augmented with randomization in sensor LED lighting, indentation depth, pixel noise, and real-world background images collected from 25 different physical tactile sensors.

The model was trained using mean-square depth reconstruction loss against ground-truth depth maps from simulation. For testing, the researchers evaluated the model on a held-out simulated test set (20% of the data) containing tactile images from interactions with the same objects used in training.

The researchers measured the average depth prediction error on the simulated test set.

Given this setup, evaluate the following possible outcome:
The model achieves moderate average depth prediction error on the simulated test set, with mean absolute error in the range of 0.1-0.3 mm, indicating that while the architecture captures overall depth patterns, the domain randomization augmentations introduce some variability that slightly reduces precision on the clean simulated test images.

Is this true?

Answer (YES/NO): NO